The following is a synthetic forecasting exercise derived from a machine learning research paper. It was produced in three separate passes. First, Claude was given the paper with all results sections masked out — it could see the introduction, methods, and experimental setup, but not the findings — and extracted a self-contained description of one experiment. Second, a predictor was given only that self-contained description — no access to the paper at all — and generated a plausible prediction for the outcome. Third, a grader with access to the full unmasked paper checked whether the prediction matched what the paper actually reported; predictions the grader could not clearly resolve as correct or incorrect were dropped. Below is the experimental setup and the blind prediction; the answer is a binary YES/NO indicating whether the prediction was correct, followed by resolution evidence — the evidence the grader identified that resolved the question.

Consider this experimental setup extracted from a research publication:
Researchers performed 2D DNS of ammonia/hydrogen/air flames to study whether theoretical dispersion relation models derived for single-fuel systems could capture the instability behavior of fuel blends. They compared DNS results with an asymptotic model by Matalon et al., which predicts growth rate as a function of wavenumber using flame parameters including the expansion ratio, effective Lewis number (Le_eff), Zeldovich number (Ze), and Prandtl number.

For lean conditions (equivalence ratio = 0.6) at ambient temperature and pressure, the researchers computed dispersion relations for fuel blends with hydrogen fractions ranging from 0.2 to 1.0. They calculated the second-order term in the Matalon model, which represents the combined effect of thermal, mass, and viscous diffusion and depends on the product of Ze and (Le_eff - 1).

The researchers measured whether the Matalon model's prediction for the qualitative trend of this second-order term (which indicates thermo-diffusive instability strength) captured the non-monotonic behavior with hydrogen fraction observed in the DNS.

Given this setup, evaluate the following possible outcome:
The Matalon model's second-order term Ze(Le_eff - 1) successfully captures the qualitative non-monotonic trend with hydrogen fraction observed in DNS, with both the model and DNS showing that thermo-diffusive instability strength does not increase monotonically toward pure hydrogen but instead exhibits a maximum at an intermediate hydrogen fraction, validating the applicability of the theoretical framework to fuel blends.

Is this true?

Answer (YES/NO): YES